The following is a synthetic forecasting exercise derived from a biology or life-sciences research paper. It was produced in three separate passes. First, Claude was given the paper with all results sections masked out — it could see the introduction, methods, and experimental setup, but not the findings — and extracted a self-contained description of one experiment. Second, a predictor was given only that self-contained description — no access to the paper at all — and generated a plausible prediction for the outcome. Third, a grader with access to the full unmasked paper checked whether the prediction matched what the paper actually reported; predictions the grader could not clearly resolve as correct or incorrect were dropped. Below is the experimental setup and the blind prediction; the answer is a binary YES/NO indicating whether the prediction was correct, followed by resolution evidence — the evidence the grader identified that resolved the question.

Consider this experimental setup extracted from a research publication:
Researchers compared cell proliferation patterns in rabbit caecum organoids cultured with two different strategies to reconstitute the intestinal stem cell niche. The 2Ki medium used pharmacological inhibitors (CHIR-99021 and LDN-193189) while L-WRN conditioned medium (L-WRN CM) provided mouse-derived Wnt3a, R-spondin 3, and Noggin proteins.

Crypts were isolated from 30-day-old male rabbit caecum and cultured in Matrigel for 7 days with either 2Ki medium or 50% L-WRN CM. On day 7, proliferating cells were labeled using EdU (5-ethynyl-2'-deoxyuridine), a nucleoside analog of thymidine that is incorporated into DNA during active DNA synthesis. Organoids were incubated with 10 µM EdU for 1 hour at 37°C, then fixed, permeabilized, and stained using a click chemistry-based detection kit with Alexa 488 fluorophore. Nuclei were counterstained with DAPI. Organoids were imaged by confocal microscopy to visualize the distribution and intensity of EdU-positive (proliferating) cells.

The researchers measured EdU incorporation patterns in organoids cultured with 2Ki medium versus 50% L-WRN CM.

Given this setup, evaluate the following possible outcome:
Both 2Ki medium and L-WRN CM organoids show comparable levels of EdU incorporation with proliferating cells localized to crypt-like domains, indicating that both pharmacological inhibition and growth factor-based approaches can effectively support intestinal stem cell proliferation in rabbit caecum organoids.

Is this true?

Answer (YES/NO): NO